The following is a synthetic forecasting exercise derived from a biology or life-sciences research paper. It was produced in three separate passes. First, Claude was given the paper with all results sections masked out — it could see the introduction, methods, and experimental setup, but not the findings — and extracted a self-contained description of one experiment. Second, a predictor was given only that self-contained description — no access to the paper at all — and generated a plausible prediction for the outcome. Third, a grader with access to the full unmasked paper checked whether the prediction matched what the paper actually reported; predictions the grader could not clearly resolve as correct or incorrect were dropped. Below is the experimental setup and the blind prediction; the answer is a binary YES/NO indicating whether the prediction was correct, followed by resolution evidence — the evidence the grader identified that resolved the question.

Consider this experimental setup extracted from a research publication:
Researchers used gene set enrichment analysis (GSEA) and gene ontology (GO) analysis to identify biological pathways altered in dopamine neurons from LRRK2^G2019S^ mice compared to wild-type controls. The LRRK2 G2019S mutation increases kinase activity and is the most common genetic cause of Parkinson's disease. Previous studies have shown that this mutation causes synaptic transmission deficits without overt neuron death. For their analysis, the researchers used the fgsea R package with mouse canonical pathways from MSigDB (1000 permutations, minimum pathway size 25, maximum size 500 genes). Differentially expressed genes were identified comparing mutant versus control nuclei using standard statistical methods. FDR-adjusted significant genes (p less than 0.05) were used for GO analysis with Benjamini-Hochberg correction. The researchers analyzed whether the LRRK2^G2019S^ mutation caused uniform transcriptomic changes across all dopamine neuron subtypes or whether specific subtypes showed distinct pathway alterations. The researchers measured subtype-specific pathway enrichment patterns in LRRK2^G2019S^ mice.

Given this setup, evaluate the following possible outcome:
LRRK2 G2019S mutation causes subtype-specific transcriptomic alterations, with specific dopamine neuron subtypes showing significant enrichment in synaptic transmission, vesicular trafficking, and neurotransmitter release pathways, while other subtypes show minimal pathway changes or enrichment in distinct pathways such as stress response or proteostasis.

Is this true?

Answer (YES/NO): NO